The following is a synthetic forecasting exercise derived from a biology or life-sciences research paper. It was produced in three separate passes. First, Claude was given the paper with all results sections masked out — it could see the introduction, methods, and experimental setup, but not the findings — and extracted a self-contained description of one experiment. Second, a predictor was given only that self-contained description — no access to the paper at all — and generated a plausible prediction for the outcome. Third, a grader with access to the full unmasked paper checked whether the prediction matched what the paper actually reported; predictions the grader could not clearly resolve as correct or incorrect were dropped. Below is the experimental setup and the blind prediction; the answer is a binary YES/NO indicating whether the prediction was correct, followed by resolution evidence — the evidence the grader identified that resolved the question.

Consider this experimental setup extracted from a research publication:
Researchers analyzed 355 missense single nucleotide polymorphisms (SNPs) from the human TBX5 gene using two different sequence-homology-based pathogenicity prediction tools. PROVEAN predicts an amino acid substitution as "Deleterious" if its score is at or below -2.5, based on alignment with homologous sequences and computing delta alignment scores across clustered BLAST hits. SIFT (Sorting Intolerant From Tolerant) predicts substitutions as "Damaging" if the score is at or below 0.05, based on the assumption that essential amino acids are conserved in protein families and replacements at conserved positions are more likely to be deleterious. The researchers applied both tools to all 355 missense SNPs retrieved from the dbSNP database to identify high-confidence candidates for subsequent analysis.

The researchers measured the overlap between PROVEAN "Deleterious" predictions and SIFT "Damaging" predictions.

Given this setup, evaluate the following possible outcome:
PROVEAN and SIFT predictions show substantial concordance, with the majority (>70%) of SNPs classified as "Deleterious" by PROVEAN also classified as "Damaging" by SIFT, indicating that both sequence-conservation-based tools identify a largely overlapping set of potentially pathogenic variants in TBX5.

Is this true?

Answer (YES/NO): YES